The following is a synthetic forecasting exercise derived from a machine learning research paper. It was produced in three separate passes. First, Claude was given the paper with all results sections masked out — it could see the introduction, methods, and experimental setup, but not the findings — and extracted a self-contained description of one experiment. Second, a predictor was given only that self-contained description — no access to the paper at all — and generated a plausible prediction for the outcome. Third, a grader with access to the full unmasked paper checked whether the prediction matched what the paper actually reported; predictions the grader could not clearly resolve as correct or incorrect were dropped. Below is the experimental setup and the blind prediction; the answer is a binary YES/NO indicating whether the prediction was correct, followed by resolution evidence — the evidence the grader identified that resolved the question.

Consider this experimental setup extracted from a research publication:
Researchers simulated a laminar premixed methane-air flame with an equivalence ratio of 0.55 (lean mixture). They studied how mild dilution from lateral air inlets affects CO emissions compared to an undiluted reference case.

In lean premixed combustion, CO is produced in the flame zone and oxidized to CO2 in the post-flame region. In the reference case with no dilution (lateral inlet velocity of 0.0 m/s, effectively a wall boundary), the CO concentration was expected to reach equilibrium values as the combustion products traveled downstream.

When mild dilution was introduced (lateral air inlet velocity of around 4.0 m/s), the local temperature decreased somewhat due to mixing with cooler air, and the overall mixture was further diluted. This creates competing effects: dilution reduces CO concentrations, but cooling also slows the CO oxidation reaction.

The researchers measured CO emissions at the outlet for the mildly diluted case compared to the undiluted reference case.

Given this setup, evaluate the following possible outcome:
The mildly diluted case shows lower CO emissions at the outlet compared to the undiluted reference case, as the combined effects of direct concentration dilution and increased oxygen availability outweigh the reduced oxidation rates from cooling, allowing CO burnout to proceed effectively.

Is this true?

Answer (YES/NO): YES